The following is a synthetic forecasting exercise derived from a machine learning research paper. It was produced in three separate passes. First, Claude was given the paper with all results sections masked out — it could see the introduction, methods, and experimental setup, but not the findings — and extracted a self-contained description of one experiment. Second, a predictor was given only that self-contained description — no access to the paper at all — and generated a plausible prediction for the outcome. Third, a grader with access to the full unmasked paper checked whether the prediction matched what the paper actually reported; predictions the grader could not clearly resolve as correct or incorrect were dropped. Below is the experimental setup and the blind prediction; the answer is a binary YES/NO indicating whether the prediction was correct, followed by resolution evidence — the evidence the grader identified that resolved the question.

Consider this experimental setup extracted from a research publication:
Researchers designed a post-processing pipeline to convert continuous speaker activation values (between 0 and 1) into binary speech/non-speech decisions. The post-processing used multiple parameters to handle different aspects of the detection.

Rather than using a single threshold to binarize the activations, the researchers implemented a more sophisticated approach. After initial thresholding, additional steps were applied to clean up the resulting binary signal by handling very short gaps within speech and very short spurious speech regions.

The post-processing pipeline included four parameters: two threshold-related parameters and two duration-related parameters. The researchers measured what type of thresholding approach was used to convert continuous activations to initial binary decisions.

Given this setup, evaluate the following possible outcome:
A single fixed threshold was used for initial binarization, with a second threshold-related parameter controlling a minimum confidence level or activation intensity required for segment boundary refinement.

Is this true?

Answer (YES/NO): NO